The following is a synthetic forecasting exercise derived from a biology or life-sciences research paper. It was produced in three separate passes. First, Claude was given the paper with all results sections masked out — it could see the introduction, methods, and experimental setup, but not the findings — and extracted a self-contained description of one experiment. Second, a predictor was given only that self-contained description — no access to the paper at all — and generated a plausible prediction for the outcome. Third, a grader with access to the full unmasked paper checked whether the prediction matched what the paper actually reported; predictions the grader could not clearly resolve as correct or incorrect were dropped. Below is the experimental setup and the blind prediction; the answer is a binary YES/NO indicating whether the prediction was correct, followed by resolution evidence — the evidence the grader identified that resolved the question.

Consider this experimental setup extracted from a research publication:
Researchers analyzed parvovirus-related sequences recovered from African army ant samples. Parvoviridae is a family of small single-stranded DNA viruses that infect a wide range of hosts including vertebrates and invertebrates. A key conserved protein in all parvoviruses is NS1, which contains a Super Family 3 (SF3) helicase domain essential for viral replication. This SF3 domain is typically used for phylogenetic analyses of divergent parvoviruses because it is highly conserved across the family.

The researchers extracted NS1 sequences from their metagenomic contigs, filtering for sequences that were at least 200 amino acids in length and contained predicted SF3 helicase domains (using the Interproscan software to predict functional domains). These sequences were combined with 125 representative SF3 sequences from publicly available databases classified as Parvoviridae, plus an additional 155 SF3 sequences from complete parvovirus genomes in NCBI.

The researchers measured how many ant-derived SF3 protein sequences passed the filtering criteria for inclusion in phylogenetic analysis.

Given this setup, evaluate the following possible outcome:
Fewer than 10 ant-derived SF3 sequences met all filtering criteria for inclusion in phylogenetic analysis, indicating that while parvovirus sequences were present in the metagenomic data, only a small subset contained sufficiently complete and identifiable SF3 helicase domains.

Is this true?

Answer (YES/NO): NO